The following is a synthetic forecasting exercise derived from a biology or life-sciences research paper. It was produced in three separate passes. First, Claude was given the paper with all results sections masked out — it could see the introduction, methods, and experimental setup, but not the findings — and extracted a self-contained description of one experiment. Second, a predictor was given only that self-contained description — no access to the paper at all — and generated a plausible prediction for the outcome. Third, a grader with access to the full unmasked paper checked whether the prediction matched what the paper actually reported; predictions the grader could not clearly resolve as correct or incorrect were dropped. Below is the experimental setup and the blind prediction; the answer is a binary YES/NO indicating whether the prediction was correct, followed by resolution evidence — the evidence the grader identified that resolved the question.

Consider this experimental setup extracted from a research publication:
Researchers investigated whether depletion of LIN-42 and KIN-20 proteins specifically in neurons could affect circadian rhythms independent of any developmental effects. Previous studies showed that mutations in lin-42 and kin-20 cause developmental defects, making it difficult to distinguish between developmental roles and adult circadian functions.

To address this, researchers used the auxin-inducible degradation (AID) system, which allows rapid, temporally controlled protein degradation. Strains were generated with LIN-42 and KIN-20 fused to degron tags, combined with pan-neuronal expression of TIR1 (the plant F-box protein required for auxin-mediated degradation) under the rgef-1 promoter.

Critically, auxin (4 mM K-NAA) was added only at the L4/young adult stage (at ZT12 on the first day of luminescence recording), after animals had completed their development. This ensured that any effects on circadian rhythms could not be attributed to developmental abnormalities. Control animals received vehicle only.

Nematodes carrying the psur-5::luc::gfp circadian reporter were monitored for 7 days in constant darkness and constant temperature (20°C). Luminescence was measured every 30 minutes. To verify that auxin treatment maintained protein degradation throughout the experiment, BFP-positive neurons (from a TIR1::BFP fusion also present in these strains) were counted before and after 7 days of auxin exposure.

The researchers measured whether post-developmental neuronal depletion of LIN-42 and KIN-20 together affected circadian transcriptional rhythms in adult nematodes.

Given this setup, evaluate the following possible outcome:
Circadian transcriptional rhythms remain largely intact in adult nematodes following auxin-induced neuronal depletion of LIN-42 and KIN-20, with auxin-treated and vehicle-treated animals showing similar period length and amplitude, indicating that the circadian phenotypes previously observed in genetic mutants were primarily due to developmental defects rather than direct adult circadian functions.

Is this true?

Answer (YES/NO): NO